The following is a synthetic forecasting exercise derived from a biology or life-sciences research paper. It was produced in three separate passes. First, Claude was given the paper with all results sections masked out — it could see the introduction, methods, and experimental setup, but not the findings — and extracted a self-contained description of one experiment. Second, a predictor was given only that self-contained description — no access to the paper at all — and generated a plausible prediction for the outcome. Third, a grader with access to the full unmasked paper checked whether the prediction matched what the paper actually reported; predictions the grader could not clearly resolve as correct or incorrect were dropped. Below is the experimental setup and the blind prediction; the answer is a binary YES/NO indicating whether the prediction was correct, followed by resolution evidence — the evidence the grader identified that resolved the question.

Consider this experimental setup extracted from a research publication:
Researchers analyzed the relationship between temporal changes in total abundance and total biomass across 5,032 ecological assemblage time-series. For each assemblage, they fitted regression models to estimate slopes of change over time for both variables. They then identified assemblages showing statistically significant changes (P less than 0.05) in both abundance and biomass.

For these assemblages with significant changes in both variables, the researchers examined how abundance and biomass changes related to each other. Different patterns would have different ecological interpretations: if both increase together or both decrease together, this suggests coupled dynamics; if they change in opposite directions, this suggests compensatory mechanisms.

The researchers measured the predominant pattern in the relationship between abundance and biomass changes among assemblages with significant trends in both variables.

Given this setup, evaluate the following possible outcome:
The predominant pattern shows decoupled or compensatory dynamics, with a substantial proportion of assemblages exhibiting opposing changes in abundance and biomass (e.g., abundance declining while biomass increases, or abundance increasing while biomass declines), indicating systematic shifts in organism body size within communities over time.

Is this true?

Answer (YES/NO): NO